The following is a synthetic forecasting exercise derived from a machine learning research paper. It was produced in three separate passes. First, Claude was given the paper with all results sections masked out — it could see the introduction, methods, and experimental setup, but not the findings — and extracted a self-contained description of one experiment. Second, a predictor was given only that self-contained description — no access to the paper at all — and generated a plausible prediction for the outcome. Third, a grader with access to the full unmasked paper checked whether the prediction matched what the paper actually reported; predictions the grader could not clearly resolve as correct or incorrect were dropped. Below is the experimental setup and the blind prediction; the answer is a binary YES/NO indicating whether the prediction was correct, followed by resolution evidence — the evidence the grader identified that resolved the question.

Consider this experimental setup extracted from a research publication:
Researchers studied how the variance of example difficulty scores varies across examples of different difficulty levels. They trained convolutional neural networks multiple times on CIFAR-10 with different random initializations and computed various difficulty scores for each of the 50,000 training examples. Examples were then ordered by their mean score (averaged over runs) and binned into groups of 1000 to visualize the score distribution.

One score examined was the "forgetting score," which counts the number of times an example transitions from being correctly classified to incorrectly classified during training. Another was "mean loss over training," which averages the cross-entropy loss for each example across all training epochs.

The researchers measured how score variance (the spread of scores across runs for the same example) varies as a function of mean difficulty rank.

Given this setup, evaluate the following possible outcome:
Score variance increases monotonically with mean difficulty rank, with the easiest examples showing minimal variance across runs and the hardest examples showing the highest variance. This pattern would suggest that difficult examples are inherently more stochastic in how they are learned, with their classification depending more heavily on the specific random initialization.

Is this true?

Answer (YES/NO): YES